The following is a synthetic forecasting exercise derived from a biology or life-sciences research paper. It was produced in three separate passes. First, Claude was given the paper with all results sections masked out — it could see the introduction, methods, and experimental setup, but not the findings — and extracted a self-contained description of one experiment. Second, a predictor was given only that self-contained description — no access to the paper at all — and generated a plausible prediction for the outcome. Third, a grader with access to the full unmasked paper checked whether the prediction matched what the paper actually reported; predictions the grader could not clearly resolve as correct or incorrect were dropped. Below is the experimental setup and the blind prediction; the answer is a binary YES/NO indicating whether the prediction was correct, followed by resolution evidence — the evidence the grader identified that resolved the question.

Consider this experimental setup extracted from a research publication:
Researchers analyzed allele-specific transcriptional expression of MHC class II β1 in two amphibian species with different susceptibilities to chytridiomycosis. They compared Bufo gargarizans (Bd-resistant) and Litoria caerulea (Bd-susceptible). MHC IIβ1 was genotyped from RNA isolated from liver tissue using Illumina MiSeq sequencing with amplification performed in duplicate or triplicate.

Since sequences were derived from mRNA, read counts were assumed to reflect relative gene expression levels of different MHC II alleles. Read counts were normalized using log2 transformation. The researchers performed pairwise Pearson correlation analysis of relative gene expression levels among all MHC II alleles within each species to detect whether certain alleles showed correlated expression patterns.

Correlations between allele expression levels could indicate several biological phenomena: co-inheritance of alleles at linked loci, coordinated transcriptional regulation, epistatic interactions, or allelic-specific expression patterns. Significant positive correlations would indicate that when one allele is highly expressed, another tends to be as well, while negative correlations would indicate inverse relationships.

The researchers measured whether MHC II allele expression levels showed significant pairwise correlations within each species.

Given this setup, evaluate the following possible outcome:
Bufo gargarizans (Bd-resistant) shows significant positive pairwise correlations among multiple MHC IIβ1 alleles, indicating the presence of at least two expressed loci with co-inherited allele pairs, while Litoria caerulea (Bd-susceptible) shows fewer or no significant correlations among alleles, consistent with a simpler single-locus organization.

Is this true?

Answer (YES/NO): NO